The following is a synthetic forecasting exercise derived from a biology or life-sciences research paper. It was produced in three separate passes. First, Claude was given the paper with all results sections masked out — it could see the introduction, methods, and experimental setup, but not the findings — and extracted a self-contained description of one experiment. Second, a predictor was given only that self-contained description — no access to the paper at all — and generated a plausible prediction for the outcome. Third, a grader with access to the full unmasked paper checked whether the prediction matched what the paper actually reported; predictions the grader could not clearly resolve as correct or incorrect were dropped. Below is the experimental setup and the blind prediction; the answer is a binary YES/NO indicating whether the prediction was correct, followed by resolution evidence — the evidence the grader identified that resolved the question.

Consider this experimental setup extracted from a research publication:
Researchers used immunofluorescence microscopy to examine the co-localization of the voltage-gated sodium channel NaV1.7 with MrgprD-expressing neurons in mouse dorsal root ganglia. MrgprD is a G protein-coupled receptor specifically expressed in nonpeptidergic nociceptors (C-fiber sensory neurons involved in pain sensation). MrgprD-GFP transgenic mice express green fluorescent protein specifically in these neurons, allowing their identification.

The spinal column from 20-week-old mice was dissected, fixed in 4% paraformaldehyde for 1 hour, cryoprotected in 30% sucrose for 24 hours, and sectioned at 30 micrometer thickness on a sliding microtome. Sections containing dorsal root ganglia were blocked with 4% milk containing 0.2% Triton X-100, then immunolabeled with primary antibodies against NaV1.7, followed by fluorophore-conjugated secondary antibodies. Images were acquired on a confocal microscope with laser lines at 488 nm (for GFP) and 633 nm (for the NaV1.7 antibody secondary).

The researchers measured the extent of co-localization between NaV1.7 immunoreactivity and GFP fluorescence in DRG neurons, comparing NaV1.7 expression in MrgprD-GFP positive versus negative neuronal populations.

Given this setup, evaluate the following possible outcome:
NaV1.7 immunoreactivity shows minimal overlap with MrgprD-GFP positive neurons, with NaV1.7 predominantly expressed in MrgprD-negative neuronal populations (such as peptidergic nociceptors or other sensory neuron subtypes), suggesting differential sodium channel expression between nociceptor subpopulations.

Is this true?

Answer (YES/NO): NO